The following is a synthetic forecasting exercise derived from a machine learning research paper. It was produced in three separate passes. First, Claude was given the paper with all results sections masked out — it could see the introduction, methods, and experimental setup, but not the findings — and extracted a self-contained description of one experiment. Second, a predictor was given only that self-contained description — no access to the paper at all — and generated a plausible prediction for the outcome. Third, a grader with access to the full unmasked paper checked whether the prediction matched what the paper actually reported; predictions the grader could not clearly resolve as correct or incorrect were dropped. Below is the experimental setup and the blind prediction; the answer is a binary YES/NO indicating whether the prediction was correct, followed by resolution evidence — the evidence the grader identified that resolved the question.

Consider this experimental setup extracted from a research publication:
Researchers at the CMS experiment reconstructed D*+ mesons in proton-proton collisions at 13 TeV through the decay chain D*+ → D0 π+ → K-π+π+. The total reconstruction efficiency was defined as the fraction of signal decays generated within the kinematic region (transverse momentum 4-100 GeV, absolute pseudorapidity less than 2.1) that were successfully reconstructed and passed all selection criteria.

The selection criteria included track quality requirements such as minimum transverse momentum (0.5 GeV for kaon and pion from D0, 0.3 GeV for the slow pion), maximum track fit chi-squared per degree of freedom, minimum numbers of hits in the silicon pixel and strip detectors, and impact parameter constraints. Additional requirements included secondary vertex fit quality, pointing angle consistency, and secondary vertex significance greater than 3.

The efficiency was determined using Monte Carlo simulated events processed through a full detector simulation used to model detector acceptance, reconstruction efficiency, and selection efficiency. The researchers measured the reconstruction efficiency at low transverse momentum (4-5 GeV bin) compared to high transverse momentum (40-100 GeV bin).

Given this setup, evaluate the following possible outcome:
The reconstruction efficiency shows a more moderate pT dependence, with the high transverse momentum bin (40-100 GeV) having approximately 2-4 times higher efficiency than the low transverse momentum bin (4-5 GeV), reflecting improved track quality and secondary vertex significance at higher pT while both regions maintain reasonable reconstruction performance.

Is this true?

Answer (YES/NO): NO